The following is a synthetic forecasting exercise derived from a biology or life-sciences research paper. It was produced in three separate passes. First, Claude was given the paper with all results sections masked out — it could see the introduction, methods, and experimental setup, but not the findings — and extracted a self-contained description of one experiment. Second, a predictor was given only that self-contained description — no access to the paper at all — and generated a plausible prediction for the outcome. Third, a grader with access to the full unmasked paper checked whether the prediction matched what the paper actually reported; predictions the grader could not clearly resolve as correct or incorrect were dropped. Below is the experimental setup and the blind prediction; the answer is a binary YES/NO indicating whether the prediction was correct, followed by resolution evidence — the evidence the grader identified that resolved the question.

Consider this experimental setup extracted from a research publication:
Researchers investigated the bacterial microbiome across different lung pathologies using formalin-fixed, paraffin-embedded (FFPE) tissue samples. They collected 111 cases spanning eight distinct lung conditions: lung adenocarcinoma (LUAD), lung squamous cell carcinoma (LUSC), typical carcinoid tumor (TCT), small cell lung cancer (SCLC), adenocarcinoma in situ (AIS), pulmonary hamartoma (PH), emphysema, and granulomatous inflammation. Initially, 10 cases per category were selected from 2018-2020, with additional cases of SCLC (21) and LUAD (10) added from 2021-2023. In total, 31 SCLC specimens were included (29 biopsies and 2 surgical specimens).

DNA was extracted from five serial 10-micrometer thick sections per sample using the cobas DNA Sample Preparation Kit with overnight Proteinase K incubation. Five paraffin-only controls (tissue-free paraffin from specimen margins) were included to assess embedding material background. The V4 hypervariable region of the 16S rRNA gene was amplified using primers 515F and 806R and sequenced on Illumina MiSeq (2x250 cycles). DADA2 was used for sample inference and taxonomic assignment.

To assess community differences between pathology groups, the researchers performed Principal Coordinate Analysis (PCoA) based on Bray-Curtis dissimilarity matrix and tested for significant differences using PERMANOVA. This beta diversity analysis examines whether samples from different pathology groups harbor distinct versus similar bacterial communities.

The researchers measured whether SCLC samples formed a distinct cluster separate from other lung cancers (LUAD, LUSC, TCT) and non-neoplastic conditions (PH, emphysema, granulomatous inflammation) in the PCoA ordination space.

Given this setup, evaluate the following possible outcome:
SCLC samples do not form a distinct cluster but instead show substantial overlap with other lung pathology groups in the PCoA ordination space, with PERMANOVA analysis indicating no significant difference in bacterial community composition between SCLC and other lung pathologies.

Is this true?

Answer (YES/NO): NO